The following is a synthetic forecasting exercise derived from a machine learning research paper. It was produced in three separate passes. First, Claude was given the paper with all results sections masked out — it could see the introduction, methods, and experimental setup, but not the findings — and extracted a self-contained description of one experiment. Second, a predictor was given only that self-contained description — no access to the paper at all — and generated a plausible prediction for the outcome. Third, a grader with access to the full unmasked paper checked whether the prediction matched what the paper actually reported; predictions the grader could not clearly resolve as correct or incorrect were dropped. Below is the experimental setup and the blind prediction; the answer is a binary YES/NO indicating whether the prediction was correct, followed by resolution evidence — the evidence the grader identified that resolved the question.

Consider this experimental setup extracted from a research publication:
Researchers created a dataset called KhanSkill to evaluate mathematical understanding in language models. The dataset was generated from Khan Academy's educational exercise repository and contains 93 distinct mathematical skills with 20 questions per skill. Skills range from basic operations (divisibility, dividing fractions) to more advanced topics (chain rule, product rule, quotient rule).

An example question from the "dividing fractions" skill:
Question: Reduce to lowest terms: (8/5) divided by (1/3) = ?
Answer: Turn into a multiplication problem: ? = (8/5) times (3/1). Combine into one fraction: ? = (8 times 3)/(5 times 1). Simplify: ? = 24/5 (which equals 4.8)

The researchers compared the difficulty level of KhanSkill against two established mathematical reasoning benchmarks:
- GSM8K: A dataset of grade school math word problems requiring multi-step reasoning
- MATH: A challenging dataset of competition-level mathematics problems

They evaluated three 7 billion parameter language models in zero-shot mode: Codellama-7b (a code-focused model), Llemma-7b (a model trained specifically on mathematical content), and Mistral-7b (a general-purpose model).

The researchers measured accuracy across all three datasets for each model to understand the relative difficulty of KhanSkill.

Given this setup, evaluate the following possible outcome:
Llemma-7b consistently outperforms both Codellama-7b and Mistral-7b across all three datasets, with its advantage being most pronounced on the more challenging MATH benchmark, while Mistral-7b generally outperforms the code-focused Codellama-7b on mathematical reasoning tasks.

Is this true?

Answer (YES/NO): NO